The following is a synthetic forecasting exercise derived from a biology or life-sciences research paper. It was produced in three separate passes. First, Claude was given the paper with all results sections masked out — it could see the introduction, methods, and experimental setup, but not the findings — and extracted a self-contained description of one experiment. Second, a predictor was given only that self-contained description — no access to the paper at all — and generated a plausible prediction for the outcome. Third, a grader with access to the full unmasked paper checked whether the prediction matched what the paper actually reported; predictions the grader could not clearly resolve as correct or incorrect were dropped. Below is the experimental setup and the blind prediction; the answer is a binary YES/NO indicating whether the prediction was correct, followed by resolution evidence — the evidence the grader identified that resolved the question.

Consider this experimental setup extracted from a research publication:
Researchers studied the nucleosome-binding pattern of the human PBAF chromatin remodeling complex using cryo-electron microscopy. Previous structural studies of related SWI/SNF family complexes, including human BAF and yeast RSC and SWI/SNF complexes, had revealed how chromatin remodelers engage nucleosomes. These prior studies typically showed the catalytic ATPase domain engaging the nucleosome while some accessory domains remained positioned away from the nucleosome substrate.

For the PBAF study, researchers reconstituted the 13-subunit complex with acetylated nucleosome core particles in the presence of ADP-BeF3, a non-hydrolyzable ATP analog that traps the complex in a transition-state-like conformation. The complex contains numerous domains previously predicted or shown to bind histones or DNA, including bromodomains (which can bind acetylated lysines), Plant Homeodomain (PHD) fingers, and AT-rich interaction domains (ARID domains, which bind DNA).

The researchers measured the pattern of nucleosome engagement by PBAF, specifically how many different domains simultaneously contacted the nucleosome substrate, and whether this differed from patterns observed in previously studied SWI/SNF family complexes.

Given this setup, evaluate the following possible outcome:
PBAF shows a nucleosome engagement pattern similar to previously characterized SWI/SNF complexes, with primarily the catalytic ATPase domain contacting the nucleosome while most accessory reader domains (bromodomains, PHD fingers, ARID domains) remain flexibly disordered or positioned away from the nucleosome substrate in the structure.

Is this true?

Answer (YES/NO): NO